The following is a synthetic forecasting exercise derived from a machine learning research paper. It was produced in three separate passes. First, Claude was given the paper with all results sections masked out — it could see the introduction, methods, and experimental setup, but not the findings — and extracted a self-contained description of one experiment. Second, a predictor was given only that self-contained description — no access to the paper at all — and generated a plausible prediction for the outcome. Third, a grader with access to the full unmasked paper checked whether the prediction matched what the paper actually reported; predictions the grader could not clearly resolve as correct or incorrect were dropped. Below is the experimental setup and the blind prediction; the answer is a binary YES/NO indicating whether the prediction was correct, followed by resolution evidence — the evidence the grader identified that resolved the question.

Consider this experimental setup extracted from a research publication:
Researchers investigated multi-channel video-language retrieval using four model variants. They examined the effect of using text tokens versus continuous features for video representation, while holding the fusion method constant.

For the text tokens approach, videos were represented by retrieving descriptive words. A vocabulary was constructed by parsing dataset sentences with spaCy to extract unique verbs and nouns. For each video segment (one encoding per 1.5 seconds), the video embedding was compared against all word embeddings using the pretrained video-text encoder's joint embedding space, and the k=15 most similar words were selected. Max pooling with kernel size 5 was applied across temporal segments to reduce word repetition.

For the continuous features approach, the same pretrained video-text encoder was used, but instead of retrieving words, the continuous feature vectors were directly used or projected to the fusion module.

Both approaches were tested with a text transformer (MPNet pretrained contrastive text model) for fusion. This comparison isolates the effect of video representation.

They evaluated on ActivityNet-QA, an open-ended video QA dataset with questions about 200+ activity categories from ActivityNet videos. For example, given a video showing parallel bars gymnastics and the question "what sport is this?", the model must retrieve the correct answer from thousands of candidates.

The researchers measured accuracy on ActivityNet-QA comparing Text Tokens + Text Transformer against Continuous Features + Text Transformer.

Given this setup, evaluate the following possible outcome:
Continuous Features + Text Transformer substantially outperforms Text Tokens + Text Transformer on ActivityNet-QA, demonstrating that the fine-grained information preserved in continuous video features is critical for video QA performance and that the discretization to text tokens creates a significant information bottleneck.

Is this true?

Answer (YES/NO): NO